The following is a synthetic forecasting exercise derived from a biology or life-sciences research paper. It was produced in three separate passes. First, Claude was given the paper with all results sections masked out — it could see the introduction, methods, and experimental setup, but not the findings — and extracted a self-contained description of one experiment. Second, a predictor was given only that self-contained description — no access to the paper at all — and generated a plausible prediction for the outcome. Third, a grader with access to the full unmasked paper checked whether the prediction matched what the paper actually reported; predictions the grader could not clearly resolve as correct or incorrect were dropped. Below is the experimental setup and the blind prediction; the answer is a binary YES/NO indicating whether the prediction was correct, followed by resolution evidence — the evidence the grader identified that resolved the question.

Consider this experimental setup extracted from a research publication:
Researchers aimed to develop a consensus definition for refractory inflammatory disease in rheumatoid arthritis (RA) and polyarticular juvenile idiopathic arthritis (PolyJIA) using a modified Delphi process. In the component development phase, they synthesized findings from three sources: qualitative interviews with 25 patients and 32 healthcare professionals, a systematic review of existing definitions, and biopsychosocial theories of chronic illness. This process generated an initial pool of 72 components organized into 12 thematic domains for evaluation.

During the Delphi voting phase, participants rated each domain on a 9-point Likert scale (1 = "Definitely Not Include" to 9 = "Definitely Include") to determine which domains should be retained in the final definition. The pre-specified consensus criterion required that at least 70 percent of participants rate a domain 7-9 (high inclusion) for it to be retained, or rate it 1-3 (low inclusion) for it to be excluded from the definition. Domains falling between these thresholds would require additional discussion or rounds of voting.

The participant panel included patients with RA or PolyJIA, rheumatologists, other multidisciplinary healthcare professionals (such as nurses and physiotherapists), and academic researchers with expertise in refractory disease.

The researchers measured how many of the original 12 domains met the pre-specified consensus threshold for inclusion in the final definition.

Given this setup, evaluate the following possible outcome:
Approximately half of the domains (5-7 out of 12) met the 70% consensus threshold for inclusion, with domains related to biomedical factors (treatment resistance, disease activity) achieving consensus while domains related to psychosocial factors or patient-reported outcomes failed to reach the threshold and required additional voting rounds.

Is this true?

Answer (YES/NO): NO